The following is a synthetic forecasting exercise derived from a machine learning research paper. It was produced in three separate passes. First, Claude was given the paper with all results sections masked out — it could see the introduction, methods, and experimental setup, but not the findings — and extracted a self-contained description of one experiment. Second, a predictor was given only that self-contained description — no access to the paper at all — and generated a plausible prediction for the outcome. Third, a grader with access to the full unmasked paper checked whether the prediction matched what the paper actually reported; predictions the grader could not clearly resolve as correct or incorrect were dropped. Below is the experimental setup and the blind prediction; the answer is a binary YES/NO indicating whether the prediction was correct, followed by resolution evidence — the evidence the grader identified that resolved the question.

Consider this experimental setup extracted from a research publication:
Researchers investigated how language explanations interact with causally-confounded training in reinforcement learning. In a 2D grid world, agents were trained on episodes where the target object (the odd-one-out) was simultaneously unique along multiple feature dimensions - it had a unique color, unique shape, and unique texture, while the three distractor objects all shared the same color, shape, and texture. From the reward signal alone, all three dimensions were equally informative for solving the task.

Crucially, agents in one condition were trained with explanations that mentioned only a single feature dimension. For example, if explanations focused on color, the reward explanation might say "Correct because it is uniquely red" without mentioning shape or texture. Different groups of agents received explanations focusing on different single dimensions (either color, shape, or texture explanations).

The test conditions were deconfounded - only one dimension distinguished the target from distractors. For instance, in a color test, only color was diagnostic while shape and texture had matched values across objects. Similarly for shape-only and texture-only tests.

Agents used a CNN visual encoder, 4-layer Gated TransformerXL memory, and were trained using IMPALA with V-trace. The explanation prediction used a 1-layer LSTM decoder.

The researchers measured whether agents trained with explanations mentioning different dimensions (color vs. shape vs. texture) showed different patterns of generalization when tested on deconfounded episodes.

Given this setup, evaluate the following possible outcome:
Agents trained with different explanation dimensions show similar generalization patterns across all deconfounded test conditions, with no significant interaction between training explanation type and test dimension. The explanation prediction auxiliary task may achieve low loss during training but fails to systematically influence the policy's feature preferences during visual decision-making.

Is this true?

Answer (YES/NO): NO